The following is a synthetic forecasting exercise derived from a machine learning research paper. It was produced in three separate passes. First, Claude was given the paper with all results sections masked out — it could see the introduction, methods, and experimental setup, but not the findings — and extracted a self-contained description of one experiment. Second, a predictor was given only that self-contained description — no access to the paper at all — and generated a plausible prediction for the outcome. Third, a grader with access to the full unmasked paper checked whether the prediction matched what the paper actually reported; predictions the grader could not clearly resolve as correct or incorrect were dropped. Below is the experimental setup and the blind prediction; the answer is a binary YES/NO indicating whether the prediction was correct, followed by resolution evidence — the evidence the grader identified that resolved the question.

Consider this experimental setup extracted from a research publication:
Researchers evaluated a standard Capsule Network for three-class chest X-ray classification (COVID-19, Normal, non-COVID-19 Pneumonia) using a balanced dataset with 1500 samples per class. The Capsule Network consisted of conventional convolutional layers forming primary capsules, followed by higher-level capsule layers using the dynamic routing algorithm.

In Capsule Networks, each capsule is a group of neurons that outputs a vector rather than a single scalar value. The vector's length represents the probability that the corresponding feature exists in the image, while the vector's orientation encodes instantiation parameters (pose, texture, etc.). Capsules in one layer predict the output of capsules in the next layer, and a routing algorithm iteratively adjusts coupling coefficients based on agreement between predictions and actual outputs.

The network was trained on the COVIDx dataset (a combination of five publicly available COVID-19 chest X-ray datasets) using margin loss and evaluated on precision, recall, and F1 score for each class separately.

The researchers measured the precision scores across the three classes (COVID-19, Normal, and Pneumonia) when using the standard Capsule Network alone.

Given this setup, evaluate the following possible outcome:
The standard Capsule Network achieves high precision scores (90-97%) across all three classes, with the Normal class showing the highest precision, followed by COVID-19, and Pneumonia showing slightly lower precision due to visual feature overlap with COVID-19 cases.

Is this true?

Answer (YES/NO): NO